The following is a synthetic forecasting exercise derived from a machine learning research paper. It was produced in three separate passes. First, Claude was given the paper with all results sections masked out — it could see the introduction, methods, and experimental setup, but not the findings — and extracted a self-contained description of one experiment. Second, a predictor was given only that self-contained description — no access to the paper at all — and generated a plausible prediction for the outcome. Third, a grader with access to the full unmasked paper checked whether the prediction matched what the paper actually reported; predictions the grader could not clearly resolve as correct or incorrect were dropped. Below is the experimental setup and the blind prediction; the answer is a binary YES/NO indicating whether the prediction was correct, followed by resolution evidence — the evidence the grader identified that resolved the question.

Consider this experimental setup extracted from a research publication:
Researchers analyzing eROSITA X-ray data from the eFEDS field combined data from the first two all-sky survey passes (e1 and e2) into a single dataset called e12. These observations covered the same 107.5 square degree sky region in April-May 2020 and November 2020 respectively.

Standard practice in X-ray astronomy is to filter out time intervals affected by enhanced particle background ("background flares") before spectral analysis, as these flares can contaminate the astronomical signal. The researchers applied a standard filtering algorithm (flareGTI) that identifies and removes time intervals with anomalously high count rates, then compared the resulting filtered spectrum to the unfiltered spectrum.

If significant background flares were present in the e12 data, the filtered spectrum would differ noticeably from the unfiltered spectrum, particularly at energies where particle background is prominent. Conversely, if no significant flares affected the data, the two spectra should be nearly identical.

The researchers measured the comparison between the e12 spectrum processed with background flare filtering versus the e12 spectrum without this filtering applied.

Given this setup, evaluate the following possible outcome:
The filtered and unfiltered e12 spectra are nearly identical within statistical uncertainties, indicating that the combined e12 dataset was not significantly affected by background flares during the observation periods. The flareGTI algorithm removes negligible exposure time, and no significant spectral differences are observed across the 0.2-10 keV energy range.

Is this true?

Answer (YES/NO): YES